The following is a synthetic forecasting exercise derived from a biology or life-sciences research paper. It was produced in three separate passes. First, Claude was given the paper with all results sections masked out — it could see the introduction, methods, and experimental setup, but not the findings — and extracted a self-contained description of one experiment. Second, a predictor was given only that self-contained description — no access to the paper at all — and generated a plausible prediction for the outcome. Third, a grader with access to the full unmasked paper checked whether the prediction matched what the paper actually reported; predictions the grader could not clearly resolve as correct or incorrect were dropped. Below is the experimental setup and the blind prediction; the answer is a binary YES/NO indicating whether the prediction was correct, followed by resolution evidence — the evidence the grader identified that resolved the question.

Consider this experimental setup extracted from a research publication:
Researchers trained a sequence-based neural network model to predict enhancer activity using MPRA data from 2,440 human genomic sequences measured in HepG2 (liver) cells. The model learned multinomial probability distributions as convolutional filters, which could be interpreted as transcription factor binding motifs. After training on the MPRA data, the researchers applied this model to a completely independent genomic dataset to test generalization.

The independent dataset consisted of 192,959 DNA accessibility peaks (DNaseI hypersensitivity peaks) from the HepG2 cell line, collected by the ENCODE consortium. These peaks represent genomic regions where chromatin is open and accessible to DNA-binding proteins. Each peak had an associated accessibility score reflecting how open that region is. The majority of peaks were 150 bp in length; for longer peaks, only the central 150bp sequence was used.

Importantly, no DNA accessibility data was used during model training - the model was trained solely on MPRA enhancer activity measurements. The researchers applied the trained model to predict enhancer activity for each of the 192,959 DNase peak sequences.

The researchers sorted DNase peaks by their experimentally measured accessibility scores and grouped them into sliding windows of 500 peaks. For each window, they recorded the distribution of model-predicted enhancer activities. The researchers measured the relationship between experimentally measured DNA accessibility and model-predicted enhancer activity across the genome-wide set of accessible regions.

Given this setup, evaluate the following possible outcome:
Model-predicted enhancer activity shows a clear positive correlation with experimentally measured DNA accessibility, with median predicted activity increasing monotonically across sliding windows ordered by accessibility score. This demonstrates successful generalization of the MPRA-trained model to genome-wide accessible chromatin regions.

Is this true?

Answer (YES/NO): YES